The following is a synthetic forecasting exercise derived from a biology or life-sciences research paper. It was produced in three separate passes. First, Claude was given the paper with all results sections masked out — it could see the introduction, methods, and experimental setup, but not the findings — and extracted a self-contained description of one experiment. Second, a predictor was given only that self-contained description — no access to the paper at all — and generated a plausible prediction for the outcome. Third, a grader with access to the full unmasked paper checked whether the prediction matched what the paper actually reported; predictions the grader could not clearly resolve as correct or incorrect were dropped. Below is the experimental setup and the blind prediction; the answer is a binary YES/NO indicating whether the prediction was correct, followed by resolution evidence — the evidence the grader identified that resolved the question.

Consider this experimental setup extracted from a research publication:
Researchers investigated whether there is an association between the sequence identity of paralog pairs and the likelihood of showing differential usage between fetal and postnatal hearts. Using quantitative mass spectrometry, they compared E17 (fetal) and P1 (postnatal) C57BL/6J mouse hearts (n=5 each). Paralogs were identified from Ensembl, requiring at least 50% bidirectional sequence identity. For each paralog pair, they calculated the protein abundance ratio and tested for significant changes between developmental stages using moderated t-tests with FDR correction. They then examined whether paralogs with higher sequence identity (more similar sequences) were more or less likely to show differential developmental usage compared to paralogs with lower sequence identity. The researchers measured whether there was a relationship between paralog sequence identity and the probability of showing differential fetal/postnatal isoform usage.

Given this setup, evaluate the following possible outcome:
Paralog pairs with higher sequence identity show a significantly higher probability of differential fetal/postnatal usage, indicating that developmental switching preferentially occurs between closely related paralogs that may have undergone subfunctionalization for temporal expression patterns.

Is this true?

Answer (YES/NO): NO